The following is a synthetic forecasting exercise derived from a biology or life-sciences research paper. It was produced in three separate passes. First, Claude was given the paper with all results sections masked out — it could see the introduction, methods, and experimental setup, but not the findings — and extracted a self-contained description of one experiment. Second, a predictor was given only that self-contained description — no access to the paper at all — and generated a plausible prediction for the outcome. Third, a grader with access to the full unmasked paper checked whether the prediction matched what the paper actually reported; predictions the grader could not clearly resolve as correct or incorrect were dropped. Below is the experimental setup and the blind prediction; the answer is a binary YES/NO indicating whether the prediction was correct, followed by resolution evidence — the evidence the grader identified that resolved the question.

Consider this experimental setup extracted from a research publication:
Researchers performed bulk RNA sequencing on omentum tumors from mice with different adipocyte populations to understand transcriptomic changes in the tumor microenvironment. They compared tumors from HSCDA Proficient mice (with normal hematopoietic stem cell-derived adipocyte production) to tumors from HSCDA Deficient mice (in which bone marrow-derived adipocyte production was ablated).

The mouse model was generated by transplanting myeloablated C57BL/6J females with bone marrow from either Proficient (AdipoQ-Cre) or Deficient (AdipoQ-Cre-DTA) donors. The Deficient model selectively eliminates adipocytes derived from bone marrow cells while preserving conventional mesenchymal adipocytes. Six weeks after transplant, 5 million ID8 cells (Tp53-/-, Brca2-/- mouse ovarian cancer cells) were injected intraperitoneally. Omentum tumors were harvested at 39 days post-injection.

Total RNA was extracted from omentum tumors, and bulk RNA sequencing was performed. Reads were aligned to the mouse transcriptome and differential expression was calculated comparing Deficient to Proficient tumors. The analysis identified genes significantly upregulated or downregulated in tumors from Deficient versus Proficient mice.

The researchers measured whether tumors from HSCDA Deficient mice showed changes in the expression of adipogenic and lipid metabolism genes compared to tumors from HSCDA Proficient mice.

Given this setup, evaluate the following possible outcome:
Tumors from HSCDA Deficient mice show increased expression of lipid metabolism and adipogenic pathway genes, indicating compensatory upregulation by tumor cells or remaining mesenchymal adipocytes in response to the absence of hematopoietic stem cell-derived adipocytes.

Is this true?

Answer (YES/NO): NO